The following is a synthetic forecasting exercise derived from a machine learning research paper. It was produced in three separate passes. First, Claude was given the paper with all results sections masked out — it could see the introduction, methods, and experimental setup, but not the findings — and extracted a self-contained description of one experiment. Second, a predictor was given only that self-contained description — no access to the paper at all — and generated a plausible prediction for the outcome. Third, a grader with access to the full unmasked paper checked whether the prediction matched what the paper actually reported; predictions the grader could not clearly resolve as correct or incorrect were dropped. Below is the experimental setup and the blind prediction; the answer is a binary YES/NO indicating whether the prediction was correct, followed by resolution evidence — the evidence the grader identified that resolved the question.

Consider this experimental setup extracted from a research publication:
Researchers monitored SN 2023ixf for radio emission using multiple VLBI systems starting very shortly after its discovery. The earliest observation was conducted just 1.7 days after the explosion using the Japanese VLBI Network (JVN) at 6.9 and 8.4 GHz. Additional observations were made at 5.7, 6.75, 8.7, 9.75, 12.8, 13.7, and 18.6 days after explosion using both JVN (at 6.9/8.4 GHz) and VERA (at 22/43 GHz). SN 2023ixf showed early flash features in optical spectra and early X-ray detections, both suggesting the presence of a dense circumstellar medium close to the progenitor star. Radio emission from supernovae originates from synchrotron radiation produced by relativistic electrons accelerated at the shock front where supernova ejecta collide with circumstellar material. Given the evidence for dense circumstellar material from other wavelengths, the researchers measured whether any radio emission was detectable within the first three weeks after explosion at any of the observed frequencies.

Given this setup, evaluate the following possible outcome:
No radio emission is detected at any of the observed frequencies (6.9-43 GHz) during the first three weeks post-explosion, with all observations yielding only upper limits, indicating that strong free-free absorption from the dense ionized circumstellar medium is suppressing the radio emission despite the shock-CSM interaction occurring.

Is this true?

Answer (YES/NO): YES